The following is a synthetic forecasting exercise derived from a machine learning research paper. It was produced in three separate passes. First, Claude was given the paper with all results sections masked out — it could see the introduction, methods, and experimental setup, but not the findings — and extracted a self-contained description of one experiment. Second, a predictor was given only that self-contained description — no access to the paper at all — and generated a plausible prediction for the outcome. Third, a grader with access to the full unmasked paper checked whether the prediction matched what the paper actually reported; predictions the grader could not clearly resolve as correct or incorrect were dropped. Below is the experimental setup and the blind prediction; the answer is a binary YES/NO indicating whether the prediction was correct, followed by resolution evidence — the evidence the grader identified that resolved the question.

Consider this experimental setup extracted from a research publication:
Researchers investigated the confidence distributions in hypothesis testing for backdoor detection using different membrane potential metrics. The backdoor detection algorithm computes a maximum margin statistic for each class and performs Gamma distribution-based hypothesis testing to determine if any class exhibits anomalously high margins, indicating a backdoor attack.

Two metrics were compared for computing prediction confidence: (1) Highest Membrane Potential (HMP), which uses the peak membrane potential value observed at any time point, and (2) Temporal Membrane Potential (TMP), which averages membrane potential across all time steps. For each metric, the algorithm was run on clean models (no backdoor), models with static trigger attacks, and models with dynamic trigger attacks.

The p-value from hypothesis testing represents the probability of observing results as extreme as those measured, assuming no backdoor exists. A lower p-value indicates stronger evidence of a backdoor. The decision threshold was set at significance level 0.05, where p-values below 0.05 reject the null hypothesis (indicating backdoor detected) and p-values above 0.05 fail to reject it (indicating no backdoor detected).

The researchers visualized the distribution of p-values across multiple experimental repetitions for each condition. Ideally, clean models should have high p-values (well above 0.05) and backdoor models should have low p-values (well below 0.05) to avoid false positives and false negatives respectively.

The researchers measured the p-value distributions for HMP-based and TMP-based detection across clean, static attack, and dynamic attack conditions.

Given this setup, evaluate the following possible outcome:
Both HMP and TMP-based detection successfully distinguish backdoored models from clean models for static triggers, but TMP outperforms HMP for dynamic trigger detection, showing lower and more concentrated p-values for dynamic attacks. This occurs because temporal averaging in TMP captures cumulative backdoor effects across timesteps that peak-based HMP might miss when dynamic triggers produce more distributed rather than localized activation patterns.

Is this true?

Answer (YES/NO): NO